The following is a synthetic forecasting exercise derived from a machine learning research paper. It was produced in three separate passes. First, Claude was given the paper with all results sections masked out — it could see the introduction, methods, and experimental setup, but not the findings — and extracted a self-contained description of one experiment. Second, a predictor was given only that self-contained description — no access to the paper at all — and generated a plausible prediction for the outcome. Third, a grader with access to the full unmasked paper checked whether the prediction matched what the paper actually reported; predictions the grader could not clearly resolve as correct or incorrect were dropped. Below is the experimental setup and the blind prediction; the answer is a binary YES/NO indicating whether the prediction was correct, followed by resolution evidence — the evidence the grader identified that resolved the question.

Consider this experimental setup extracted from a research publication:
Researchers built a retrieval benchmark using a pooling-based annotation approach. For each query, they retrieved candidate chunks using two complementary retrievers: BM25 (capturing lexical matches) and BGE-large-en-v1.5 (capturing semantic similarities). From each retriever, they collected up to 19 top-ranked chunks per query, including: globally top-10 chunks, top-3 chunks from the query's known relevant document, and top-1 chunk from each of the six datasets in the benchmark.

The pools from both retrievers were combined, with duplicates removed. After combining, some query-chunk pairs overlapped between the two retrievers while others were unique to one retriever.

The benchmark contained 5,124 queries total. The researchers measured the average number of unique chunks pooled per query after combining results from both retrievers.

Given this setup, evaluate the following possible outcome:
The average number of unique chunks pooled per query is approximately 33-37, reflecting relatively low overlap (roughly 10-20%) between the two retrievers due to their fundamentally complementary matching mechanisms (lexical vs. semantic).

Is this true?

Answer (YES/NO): NO